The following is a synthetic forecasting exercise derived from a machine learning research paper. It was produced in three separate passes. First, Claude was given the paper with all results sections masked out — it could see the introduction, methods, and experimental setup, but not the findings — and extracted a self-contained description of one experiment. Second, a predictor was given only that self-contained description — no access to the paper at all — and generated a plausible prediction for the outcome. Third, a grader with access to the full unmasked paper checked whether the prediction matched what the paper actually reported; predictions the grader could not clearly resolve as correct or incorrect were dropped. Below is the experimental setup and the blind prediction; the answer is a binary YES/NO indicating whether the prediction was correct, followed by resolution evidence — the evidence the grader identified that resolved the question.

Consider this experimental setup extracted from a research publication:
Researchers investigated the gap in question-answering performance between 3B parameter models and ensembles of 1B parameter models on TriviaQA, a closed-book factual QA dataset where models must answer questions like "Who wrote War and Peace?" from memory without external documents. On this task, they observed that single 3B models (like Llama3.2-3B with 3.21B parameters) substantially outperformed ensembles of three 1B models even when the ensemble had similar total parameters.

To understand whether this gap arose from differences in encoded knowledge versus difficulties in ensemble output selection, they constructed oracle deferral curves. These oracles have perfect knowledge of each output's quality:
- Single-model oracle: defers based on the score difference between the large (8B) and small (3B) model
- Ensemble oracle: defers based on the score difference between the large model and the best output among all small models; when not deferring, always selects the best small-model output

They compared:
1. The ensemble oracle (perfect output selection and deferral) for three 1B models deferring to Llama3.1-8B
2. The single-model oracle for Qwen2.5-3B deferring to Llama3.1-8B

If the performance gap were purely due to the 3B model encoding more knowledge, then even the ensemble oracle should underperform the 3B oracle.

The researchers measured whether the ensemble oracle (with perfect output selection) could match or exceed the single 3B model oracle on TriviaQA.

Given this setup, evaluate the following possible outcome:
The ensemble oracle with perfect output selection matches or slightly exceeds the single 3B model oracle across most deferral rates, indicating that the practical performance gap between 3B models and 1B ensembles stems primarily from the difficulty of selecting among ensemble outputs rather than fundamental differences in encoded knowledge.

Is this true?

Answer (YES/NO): YES